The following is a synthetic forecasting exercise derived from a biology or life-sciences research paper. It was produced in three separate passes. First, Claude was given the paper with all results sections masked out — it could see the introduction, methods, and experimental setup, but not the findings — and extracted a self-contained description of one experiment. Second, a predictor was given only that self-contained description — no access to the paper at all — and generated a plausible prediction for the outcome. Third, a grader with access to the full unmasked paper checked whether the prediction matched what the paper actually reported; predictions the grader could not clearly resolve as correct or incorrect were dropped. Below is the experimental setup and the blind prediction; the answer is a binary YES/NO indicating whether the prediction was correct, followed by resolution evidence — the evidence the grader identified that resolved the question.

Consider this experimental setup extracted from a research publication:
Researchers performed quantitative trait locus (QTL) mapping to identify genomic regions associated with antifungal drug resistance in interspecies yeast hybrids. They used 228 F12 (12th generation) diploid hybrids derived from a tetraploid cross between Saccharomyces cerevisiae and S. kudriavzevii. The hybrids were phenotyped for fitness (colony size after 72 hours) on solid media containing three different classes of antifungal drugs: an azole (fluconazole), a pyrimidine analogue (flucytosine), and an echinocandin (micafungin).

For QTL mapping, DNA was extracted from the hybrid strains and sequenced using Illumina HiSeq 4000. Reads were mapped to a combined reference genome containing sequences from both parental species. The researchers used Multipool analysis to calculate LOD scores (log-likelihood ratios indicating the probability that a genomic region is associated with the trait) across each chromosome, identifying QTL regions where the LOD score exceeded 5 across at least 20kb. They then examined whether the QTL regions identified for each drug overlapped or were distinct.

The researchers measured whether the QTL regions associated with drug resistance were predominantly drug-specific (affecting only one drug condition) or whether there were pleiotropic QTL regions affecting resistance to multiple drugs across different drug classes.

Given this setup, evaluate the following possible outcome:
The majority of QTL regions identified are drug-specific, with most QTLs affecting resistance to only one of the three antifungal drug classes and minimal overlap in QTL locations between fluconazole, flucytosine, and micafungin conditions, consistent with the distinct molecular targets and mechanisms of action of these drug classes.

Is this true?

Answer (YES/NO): YES